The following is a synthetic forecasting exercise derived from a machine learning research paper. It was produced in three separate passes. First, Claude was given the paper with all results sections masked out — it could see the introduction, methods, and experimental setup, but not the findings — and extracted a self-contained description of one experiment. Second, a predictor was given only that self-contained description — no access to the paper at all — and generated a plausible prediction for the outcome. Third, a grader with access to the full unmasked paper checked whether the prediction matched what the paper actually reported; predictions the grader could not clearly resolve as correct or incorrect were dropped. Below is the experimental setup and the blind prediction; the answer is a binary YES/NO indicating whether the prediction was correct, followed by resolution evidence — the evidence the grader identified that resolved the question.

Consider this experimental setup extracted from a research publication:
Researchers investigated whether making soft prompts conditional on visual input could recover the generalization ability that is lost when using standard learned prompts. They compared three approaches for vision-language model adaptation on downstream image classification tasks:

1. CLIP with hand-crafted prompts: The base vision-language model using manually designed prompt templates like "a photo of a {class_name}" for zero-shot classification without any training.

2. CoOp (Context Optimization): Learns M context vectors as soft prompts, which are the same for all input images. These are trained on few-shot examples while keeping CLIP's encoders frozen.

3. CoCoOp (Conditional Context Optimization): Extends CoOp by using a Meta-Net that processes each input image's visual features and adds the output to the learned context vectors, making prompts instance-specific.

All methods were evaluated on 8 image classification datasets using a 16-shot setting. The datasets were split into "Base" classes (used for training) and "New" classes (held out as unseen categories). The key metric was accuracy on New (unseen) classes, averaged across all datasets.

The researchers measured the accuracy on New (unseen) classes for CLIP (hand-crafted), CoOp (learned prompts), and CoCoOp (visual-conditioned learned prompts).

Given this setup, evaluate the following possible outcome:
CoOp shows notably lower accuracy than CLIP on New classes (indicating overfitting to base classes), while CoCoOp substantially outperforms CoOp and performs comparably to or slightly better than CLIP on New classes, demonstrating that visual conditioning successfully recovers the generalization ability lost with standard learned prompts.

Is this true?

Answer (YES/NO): NO